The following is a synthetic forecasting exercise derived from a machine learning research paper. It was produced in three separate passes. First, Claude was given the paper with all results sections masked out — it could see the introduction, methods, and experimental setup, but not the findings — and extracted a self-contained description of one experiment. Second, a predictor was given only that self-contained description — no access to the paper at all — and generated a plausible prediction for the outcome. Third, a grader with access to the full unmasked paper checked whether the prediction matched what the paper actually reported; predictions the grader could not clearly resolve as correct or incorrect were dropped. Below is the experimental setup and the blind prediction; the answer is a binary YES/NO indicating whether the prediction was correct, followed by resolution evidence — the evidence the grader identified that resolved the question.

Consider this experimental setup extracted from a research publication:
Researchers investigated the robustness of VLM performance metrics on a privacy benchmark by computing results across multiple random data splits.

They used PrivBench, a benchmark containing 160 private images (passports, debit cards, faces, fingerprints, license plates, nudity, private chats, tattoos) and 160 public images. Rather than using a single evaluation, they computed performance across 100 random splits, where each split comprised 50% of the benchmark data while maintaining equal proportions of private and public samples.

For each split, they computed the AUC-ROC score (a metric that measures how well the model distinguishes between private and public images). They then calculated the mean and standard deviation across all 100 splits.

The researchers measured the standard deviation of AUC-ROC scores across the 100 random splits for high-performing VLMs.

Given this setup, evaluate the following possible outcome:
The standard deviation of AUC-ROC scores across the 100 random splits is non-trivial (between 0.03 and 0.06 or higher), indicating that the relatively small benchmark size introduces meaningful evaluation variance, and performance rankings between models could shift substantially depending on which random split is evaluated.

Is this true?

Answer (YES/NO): NO